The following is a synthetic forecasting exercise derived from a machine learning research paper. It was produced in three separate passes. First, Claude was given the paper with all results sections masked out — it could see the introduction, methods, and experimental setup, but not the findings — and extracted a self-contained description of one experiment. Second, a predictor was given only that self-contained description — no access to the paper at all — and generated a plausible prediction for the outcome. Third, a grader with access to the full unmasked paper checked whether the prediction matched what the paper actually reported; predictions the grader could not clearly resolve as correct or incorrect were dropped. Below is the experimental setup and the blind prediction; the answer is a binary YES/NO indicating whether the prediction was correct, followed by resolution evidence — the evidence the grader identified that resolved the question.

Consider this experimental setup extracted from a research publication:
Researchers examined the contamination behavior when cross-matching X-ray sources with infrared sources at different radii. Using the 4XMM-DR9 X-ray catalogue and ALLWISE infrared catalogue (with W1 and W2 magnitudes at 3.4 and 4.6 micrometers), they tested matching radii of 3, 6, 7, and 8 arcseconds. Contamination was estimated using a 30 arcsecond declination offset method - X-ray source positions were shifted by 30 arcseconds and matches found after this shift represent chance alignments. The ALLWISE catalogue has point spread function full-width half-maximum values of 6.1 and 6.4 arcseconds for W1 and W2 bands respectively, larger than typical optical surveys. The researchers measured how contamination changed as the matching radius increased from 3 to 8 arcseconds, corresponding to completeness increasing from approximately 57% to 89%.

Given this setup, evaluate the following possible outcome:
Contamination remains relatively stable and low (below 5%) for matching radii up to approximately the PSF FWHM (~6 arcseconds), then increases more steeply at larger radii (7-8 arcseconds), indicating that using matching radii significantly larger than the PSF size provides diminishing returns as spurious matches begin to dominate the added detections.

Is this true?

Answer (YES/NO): NO